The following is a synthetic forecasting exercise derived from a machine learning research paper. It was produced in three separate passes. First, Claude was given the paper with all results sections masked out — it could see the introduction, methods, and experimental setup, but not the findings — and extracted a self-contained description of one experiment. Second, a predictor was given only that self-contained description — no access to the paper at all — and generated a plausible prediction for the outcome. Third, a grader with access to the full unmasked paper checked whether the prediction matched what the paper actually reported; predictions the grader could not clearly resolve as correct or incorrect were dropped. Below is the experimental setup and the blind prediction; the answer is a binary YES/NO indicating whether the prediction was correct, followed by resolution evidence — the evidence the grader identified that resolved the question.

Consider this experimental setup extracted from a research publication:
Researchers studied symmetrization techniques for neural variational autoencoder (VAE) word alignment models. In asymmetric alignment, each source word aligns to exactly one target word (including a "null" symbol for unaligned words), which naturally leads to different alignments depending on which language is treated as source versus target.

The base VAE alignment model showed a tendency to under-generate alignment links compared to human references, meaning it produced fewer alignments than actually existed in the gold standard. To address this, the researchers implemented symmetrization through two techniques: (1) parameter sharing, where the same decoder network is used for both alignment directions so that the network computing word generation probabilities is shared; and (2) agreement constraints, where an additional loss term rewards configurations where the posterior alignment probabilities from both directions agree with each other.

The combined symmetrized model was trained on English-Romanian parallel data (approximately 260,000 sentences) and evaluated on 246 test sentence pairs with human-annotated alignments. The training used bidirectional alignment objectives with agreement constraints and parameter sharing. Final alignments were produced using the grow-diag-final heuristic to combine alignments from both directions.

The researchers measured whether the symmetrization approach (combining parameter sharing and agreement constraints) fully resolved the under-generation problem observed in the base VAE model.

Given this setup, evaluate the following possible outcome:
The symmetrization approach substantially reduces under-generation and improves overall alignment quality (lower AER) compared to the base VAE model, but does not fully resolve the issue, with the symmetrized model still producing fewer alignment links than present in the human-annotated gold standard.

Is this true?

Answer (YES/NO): YES